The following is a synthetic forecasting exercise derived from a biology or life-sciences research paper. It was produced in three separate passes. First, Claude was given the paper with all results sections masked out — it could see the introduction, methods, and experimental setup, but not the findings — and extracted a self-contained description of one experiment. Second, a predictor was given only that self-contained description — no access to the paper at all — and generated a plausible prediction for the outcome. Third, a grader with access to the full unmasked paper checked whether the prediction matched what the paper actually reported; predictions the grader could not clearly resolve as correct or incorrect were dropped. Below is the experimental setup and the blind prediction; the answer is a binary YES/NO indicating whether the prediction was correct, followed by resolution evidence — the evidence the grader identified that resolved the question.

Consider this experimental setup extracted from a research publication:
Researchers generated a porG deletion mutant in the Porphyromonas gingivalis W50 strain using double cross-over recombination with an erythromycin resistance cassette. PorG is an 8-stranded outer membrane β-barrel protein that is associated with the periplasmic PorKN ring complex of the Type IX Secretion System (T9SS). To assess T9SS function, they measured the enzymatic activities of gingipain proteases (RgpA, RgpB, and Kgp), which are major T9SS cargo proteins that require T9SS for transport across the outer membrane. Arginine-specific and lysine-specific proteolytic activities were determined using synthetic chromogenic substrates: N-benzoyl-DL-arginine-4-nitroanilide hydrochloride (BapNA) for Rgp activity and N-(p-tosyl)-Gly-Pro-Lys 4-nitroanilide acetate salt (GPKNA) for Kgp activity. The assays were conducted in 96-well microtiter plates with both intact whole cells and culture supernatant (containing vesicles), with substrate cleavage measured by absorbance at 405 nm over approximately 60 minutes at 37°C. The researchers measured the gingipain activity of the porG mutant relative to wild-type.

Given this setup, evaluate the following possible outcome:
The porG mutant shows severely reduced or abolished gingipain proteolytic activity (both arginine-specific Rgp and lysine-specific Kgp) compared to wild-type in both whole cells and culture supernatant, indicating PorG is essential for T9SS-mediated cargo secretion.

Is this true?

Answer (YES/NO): YES